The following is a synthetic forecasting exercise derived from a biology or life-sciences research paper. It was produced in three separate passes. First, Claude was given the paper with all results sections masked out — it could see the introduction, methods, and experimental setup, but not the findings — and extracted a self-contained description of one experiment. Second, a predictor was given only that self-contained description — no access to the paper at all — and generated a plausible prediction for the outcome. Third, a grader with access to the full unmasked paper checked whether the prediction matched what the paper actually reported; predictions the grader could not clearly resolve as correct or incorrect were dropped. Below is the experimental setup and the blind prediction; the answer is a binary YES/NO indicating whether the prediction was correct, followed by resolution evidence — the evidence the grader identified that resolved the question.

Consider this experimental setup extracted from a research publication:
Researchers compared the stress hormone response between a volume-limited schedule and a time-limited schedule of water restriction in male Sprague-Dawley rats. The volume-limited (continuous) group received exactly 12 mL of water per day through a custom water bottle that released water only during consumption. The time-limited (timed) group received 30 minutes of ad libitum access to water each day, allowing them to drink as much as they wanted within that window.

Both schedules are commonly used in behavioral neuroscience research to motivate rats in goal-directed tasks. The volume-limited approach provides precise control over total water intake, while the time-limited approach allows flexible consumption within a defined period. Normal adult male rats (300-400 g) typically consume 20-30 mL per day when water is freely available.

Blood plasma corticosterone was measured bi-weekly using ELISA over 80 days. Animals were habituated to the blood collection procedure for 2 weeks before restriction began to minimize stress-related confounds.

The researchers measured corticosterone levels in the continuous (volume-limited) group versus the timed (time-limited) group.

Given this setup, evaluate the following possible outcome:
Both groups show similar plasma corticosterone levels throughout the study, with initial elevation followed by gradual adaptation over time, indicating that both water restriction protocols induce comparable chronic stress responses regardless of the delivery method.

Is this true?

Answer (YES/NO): NO